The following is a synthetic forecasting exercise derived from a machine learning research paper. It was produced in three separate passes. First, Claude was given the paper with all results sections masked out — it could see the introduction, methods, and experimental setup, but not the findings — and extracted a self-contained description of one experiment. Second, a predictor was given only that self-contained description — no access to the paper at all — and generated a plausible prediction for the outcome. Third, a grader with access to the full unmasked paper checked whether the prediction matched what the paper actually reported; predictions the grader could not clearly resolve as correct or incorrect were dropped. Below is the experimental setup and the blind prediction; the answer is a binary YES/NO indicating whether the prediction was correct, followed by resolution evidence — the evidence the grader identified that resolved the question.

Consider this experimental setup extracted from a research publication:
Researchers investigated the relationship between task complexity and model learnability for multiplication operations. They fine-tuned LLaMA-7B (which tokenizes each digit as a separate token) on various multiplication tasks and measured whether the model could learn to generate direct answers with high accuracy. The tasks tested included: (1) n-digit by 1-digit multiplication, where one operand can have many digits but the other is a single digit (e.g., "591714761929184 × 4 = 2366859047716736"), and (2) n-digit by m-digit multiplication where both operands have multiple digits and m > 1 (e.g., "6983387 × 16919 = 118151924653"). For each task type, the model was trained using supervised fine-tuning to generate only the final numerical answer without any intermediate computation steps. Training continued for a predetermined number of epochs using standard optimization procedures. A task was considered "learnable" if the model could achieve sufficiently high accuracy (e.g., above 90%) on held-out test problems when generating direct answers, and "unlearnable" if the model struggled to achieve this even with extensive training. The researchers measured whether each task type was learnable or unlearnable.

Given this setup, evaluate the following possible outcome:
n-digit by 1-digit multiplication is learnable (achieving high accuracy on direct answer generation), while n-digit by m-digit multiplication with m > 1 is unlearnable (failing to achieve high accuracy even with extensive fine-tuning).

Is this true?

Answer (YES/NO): YES